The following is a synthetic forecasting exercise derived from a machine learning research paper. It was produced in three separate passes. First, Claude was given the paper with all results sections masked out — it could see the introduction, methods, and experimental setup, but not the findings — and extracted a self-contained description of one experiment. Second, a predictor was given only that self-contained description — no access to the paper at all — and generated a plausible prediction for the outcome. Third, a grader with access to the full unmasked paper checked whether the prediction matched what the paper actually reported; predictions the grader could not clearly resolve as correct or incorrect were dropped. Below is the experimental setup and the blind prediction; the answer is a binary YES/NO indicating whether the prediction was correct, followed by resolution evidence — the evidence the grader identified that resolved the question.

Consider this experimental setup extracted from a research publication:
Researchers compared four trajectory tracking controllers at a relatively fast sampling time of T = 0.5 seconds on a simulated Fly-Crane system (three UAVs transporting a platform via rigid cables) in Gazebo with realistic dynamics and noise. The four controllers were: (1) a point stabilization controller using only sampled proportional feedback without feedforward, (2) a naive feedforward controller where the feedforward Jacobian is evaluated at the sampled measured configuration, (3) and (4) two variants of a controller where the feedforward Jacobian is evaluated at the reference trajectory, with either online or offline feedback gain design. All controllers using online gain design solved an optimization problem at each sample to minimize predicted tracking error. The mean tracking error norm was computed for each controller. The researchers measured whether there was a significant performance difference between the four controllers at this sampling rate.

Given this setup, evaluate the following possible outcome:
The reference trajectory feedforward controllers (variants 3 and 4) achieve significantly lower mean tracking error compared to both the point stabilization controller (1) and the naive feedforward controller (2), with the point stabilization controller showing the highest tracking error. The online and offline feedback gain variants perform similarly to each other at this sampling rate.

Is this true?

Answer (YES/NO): NO